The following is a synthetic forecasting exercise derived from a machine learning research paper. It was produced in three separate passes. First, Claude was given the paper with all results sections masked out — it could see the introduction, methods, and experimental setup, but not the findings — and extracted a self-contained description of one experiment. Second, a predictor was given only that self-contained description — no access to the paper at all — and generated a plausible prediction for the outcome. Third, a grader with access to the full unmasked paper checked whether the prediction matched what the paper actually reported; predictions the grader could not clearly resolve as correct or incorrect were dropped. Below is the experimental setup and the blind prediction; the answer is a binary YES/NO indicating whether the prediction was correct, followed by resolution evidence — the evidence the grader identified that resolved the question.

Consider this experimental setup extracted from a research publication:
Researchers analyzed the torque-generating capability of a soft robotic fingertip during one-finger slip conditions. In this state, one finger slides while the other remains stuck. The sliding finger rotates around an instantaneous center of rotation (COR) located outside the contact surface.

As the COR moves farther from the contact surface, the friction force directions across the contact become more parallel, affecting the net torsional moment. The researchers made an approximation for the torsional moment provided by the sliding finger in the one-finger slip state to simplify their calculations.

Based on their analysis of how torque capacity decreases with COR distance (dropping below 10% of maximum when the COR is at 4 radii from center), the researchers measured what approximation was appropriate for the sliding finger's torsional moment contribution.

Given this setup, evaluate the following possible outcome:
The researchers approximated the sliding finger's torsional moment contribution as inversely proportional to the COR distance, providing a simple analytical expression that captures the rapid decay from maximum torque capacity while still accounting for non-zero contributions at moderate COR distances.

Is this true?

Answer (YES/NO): NO